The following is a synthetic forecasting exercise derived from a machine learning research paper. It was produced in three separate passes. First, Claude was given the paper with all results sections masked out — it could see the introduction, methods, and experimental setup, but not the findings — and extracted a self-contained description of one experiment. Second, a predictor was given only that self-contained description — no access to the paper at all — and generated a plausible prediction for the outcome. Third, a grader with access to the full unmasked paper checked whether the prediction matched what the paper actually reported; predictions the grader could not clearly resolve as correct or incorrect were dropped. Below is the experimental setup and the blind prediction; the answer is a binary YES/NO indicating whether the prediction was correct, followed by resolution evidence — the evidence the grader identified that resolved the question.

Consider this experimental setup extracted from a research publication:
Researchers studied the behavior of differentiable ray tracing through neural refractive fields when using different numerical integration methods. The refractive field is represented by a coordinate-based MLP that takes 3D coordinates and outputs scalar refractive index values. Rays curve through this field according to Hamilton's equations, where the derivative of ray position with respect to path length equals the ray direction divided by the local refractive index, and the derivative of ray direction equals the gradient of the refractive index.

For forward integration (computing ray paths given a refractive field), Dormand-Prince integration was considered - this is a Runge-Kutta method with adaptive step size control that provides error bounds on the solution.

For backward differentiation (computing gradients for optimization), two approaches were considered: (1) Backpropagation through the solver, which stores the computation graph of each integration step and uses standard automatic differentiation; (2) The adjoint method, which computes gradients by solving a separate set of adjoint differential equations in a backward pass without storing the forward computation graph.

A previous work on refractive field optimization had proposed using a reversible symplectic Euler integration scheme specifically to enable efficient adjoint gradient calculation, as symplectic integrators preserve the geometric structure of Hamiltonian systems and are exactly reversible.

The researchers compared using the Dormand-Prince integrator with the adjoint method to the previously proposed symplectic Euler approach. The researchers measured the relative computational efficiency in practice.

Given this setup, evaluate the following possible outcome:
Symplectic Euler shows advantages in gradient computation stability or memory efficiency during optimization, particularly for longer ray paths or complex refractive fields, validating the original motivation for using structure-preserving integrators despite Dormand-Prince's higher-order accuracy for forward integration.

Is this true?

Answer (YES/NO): NO